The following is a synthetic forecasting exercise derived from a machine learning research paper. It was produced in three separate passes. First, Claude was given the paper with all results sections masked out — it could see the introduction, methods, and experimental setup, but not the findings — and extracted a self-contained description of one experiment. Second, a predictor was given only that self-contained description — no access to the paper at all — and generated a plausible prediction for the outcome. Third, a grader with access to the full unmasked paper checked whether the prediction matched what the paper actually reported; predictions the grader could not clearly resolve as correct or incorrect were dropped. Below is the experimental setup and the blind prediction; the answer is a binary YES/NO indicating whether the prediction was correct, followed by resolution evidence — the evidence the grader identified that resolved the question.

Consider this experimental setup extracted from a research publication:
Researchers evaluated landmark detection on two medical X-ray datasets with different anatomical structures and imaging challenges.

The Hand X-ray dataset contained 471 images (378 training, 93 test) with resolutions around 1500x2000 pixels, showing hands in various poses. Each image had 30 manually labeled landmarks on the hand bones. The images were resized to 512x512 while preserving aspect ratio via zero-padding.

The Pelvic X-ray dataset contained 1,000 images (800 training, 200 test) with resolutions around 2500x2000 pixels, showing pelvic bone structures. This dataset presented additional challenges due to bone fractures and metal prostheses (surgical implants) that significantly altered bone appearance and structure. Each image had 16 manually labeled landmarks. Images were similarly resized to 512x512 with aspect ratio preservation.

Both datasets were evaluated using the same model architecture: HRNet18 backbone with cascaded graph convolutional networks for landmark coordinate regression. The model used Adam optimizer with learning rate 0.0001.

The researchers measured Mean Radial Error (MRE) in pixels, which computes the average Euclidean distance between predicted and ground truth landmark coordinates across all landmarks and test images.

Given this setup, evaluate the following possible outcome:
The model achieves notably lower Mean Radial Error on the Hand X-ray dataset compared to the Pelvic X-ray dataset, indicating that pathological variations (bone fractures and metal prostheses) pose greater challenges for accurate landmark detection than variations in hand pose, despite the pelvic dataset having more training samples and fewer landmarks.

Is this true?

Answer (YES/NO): YES